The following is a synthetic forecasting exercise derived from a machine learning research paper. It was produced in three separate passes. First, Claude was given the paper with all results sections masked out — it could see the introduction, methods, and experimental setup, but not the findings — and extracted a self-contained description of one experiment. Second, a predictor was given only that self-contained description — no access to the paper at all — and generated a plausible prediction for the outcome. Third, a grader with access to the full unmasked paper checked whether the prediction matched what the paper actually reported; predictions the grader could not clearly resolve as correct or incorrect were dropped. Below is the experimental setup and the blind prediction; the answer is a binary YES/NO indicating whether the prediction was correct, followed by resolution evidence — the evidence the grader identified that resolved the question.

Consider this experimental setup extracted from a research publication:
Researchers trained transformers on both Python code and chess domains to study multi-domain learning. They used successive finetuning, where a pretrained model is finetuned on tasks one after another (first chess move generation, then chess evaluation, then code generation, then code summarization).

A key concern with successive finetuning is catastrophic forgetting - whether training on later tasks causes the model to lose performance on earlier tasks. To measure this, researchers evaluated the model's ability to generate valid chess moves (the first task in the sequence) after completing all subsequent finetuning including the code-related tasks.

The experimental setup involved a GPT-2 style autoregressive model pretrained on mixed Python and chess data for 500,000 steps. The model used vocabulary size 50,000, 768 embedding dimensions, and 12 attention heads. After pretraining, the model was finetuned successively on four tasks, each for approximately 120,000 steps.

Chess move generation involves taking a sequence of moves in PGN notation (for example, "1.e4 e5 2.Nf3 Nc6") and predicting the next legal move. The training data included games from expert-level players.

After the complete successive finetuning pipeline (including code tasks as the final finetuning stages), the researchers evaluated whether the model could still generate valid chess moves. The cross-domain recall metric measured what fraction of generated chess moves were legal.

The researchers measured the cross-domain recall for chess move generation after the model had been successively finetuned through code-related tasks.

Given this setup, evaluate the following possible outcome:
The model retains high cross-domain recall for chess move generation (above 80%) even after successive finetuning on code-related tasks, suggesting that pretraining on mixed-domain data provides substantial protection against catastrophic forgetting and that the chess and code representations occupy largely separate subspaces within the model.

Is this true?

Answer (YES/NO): NO